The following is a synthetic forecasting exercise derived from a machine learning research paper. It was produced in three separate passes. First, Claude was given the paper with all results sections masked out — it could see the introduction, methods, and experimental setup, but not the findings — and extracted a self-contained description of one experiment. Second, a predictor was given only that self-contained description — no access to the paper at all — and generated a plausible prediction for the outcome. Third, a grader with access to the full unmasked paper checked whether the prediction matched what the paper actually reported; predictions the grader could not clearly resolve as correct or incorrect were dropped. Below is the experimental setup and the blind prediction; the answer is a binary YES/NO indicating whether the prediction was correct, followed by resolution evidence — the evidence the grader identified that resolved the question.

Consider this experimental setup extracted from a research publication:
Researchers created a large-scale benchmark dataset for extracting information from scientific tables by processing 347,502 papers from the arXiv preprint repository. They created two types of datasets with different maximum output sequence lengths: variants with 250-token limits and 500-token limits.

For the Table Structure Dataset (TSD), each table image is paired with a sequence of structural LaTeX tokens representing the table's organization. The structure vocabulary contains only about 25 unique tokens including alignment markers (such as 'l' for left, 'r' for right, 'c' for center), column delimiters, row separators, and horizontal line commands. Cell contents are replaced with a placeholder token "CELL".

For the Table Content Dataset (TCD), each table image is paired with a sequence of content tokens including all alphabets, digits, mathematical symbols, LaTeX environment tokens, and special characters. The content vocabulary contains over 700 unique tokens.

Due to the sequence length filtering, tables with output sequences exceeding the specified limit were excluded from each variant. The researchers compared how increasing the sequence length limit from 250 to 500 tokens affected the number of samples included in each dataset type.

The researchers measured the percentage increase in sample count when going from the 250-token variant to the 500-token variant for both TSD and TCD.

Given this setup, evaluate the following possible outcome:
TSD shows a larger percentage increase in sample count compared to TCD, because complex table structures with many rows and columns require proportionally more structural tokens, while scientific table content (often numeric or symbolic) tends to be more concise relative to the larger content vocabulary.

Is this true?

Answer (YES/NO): NO